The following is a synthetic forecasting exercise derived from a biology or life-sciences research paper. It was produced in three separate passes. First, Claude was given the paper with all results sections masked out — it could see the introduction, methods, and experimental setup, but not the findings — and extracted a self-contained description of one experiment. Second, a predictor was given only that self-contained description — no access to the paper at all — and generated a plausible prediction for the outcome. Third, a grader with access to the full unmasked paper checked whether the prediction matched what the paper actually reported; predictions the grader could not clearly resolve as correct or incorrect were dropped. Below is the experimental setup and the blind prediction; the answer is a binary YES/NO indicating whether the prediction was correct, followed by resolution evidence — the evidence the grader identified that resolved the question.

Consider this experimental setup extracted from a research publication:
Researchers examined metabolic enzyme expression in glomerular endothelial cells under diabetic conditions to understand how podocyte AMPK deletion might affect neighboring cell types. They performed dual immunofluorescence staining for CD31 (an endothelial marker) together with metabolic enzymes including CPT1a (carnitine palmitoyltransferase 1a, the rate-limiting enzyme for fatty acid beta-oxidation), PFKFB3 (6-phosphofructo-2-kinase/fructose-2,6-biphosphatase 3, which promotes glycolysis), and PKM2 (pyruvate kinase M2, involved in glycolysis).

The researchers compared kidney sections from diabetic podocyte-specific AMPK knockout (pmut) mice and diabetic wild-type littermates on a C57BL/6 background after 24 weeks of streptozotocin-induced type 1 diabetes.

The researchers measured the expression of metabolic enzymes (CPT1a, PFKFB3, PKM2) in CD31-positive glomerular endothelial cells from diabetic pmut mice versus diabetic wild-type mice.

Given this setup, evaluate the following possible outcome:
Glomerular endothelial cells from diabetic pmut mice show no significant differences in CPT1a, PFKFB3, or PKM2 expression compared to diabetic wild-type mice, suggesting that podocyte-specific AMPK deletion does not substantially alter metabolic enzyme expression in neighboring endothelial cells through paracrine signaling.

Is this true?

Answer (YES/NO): NO